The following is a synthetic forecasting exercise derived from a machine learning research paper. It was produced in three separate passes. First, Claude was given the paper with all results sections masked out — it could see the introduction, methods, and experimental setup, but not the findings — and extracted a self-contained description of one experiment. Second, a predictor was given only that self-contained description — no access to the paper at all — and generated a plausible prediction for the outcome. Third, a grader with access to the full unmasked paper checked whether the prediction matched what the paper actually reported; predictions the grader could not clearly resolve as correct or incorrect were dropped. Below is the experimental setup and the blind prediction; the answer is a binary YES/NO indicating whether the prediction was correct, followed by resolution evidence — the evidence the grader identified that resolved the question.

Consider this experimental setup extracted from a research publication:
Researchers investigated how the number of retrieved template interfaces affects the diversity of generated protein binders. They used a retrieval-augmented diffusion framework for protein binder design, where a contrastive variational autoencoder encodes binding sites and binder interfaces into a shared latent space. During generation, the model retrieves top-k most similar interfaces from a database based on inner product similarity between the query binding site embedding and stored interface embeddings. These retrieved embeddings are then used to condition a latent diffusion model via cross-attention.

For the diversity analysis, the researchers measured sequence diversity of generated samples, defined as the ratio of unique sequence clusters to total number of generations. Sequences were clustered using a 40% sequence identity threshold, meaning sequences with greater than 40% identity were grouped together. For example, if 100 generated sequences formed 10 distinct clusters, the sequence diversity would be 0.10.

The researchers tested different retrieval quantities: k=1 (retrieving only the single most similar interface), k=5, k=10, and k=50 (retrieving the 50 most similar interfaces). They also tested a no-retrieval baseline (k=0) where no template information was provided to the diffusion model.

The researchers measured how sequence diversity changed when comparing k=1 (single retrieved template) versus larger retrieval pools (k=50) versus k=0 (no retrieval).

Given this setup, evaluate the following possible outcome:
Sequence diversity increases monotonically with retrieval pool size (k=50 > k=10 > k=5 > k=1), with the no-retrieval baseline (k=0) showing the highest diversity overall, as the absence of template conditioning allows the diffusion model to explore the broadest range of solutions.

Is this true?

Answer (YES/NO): NO